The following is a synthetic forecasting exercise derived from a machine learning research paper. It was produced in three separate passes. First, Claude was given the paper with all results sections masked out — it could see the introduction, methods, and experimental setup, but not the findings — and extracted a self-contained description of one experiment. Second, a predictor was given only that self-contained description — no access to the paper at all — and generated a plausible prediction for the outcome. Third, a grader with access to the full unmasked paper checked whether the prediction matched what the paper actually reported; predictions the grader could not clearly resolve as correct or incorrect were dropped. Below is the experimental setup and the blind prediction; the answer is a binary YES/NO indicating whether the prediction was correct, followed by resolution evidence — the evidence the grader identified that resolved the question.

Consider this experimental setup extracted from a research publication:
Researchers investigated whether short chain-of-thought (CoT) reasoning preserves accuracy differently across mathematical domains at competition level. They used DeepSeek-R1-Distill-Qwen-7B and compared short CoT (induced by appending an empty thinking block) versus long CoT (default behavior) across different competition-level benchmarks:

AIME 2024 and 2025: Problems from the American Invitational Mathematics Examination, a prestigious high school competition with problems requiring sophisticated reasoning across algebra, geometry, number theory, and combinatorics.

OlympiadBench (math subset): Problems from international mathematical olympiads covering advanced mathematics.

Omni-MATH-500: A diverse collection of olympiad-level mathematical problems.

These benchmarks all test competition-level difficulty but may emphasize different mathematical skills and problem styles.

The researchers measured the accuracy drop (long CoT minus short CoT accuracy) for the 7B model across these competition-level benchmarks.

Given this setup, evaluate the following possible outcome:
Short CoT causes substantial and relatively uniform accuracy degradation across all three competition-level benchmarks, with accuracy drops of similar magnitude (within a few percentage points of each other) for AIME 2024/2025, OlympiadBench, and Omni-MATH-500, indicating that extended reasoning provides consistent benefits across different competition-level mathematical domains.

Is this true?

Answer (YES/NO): NO